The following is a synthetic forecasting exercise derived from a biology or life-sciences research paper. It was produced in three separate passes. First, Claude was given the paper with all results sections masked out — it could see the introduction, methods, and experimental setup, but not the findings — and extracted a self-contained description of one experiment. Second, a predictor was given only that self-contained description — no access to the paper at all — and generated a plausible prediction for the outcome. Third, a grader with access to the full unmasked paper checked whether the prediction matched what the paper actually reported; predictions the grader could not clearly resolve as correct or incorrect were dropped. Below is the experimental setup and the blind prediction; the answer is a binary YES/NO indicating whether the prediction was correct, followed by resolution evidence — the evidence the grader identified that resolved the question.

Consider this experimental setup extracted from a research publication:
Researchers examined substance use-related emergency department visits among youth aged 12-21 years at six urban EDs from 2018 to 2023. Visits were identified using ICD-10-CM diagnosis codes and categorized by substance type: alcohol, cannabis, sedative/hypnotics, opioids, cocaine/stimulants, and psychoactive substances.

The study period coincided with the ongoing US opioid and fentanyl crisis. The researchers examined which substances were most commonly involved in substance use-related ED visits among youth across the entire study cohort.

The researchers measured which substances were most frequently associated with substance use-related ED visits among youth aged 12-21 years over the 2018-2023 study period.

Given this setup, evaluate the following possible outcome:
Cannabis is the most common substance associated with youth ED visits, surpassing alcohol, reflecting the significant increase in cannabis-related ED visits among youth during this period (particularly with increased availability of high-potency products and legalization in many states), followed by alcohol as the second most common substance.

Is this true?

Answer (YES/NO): NO